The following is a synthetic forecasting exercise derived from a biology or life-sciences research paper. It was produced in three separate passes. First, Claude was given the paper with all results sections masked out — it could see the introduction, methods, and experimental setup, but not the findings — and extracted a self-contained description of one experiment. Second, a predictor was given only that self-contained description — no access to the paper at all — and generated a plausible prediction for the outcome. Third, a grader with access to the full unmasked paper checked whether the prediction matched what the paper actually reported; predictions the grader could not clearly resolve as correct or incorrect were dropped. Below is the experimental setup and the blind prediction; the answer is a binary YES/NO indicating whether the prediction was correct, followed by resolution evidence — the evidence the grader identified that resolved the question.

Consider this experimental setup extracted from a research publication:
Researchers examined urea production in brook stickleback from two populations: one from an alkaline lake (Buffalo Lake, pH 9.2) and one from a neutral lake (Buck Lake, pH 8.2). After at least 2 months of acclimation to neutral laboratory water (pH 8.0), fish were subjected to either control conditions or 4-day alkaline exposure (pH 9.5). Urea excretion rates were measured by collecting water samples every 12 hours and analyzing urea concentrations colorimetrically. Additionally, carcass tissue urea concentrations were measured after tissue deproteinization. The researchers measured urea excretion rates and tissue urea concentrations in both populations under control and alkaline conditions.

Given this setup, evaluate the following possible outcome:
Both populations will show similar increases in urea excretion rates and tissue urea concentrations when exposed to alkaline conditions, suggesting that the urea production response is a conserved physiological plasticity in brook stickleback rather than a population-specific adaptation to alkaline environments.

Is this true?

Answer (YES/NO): NO